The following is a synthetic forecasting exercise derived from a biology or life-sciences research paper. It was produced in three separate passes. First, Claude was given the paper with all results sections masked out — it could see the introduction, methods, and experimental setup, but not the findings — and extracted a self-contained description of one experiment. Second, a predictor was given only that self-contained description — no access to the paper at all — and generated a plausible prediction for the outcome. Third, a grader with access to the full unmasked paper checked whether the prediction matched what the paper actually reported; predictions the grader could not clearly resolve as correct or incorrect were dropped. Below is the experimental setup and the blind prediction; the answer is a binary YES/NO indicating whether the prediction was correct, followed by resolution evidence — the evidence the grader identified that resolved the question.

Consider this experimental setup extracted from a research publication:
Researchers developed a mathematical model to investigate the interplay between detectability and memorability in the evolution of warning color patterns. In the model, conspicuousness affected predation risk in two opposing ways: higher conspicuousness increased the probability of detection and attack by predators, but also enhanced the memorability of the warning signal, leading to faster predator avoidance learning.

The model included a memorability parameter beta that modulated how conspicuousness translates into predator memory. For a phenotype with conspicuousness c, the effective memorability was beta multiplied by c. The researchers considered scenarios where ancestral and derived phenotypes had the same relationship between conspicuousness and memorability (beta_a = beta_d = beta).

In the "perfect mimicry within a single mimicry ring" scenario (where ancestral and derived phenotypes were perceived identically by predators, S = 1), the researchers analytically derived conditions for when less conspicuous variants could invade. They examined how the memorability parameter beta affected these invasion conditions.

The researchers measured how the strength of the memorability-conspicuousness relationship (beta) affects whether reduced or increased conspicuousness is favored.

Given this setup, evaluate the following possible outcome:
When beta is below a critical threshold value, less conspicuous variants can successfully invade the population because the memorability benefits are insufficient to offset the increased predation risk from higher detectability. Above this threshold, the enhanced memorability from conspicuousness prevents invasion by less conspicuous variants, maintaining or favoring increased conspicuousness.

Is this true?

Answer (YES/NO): NO